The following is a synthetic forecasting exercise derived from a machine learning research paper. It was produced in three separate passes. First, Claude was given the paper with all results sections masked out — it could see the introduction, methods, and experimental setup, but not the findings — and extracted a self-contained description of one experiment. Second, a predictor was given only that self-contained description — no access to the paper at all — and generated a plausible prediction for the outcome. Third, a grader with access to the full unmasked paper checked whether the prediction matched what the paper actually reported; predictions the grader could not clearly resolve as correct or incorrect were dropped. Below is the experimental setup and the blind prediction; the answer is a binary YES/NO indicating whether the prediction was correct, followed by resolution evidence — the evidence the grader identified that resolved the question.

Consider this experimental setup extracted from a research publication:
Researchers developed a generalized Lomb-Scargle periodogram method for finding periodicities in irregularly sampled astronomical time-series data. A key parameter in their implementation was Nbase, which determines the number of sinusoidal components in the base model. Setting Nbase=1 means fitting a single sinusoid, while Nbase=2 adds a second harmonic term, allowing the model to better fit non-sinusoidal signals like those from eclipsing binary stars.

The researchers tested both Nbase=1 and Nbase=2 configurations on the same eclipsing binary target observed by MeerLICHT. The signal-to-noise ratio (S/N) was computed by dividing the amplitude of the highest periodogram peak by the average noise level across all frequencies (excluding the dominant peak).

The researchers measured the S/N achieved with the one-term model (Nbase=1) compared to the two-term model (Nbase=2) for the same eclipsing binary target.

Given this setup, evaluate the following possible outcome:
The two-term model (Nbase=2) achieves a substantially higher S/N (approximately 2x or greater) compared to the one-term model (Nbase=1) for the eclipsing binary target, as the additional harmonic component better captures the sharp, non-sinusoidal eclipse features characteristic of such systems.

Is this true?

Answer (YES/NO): NO